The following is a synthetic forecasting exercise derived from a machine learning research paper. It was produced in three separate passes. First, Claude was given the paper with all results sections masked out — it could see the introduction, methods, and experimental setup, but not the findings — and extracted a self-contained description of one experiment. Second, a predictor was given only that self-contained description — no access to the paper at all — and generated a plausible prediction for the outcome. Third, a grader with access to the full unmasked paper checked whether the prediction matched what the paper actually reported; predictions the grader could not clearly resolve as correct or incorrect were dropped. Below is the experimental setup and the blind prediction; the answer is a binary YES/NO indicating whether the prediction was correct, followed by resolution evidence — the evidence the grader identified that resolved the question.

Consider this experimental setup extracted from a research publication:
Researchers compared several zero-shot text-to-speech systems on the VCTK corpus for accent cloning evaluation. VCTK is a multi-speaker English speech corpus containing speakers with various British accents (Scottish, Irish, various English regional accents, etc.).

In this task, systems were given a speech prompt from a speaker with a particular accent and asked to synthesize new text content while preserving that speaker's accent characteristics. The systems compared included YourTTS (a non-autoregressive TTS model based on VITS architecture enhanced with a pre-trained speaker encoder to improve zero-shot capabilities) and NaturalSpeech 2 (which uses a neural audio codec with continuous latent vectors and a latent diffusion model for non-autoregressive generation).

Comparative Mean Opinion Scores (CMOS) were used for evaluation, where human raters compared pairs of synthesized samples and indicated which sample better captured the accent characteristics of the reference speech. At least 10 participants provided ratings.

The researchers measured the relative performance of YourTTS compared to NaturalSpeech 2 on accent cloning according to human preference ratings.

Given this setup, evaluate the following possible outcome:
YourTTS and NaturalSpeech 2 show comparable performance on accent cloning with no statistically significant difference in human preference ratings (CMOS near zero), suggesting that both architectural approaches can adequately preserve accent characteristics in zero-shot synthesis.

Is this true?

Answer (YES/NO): NO